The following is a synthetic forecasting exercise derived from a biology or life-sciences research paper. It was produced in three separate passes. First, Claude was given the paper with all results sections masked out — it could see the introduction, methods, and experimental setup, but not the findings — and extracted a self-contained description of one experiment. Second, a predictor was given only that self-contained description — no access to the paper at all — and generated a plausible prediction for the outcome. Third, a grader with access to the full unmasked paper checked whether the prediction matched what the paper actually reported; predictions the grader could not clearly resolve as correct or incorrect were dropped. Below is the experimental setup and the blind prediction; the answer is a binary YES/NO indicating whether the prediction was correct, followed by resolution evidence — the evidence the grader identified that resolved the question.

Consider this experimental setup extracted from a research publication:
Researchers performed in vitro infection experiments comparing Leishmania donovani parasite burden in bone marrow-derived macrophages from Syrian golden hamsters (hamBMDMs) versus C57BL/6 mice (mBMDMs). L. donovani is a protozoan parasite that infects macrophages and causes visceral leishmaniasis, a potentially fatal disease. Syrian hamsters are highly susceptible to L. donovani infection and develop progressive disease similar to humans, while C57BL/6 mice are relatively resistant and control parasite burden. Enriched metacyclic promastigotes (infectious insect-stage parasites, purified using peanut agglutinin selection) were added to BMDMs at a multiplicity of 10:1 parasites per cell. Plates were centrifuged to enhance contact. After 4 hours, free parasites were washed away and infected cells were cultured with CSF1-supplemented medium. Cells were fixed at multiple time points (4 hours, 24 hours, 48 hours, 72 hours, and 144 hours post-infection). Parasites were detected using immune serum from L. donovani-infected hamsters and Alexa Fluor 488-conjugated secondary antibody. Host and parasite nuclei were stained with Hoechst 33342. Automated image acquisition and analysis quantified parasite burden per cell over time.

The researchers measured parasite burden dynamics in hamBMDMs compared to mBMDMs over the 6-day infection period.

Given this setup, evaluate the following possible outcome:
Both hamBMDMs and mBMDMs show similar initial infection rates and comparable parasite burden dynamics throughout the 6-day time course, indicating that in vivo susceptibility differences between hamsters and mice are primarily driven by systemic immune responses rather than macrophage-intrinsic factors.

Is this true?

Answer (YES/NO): NO